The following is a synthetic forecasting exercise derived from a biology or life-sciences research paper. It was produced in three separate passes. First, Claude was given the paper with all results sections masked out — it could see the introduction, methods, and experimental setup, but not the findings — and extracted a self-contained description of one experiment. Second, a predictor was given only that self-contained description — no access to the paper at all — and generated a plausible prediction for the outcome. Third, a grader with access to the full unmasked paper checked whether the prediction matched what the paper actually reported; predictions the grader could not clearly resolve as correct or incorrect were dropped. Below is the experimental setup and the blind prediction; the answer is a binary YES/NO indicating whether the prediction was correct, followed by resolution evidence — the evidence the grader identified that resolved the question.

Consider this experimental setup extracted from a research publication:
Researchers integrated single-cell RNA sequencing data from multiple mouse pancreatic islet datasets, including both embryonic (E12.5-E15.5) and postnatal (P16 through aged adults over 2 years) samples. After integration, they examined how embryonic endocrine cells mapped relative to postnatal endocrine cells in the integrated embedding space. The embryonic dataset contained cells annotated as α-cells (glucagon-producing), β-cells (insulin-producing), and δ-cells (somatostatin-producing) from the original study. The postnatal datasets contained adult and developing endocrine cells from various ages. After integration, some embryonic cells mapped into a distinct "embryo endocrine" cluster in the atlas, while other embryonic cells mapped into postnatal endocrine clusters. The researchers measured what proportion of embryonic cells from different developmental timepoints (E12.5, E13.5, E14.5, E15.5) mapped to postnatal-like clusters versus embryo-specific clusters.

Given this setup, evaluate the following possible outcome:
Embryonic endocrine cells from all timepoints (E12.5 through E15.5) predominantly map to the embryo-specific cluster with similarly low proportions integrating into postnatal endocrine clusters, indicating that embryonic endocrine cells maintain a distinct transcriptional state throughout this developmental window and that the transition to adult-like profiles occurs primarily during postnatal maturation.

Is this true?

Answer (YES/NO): NO